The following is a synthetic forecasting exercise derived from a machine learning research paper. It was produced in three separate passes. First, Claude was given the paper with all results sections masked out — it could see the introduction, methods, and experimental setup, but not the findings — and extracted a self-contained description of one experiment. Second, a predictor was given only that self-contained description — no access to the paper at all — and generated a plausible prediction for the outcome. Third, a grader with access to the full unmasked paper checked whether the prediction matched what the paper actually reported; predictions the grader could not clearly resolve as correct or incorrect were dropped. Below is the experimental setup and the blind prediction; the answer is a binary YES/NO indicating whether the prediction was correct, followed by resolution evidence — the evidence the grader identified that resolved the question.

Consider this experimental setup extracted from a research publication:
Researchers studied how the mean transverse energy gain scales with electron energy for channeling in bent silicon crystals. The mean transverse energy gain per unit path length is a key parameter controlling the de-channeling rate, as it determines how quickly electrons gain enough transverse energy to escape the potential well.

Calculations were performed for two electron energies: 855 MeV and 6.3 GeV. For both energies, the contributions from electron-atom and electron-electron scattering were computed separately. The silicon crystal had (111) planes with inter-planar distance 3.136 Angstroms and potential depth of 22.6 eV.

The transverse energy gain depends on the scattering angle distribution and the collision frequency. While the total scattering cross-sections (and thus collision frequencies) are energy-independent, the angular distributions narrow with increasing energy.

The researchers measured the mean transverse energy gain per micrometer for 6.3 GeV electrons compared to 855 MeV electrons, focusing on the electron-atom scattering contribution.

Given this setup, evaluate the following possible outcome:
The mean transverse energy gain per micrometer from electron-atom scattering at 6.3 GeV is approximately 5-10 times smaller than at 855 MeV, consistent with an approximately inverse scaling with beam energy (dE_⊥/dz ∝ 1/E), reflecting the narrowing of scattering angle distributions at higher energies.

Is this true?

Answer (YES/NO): YES